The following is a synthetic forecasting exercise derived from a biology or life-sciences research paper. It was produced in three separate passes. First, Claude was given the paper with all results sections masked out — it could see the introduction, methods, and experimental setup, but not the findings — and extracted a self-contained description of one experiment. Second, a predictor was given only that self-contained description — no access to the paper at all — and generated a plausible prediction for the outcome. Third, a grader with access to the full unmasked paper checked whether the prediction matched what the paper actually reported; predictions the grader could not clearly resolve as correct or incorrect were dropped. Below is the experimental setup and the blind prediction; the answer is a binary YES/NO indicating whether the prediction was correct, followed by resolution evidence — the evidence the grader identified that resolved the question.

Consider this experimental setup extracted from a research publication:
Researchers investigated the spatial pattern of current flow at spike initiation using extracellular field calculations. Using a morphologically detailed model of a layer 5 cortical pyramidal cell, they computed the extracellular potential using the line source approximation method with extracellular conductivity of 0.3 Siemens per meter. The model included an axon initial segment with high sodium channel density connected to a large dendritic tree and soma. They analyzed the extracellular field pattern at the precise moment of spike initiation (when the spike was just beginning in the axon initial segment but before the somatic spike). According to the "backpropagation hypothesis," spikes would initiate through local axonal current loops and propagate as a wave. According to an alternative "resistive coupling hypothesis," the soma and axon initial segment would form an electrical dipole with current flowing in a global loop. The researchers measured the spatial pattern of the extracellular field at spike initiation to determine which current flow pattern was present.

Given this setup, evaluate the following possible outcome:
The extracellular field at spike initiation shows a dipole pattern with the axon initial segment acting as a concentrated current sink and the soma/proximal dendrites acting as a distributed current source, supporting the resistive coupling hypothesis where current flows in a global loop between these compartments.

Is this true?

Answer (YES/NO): YES